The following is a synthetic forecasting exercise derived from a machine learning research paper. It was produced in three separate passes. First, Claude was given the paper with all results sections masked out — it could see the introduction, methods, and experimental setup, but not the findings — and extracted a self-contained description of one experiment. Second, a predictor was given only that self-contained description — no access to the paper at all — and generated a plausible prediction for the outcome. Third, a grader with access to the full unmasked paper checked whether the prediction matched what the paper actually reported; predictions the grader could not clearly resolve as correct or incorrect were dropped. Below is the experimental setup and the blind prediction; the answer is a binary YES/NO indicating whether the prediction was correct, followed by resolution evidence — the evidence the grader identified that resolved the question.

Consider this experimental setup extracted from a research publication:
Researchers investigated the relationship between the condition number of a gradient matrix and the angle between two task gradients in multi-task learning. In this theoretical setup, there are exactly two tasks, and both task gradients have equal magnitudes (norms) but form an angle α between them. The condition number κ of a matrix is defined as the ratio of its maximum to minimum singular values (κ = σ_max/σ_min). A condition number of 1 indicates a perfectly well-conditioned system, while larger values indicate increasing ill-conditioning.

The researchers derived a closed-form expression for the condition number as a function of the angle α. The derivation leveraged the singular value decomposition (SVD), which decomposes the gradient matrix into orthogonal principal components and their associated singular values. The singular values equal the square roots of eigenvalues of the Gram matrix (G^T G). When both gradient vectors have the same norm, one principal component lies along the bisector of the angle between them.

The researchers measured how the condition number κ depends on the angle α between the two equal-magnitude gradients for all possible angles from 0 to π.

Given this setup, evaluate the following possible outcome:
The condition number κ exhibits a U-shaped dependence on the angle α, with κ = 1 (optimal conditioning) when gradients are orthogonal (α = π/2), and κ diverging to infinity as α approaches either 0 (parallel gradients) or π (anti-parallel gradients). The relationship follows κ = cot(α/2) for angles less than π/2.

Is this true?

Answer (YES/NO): YES